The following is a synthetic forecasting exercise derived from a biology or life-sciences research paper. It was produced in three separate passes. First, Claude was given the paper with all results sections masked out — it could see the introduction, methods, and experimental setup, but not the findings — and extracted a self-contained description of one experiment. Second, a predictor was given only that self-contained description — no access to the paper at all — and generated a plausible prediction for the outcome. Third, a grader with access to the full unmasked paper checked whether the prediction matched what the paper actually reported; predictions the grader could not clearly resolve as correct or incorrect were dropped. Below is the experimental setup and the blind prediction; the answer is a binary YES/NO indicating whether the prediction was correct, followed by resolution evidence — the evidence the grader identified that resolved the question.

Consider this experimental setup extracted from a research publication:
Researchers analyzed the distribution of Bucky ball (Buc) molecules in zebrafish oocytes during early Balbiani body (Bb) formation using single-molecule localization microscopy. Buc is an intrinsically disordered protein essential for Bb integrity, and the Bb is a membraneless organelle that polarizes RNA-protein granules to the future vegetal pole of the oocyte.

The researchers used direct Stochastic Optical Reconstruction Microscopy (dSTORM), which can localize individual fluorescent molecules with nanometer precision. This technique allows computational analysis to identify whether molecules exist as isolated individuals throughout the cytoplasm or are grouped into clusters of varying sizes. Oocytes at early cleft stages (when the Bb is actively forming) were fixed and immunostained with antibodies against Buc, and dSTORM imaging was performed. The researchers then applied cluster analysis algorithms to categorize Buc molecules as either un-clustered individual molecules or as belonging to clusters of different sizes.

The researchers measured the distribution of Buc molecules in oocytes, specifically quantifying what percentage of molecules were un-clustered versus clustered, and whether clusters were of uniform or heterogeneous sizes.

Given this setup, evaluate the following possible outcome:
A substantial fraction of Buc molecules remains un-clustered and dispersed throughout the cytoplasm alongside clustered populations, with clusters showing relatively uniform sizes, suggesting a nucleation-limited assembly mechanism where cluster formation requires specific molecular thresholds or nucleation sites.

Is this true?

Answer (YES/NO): NO